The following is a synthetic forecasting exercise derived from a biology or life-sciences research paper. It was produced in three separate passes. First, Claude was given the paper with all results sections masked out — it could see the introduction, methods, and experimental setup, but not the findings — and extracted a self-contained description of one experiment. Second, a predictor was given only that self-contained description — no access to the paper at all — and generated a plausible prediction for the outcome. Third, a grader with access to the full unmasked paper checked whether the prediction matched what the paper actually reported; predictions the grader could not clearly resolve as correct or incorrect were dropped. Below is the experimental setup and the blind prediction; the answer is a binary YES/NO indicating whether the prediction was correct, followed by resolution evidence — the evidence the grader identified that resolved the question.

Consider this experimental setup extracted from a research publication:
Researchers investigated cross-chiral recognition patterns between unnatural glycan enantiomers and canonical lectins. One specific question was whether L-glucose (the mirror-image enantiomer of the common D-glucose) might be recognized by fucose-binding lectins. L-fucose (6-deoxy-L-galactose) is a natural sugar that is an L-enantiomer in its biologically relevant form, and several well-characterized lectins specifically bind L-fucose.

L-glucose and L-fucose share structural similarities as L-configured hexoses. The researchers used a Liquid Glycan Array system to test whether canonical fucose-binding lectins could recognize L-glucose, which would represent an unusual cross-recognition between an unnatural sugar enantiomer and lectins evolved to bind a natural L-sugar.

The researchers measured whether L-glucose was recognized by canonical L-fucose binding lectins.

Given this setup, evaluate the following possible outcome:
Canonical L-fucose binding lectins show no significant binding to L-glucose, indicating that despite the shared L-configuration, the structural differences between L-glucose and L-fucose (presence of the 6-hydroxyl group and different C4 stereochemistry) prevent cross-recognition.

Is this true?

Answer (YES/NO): NO